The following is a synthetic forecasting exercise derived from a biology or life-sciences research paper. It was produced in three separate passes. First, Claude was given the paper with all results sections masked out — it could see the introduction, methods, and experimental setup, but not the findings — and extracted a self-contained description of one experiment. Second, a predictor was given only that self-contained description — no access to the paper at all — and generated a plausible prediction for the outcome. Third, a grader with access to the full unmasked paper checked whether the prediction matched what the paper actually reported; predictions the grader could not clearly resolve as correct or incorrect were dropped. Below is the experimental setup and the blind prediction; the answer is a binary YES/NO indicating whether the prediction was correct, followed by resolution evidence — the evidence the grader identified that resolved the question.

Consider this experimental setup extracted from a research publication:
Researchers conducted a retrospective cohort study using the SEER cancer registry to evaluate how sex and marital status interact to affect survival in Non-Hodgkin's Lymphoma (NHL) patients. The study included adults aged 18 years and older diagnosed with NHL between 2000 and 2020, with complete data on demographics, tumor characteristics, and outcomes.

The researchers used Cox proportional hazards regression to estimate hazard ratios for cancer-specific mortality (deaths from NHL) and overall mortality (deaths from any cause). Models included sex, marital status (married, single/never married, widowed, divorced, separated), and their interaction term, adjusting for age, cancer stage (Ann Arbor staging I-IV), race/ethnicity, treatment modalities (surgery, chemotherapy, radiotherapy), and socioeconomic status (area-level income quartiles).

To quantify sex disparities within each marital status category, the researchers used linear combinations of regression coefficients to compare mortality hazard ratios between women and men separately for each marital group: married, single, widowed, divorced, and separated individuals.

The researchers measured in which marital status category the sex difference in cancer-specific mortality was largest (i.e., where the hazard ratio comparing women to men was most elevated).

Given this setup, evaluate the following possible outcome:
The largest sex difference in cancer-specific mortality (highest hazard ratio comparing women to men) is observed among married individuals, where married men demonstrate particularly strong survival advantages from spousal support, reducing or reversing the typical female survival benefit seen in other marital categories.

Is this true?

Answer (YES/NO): NO